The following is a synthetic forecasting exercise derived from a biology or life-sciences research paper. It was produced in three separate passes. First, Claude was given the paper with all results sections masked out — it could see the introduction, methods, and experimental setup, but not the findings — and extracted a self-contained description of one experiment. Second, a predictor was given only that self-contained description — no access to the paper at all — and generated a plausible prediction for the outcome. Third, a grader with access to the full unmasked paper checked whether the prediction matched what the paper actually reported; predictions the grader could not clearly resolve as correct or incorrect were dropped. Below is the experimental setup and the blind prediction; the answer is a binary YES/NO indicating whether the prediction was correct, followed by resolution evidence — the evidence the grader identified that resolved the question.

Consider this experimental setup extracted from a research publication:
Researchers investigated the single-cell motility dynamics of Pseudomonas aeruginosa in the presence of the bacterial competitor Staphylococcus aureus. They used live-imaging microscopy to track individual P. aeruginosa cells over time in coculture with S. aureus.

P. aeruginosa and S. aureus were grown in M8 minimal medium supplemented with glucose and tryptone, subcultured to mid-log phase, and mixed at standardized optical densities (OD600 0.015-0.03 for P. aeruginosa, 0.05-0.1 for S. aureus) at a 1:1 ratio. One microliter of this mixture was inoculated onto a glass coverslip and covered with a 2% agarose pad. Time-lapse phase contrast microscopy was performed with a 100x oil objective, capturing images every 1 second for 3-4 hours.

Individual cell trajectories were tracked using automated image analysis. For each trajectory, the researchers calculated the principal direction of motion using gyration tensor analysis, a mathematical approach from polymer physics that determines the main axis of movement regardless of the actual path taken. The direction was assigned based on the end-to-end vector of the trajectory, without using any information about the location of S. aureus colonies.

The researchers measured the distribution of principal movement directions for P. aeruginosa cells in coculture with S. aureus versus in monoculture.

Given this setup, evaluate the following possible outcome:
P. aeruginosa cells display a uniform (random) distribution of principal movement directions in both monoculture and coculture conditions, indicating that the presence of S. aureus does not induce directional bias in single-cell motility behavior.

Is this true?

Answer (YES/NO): NO